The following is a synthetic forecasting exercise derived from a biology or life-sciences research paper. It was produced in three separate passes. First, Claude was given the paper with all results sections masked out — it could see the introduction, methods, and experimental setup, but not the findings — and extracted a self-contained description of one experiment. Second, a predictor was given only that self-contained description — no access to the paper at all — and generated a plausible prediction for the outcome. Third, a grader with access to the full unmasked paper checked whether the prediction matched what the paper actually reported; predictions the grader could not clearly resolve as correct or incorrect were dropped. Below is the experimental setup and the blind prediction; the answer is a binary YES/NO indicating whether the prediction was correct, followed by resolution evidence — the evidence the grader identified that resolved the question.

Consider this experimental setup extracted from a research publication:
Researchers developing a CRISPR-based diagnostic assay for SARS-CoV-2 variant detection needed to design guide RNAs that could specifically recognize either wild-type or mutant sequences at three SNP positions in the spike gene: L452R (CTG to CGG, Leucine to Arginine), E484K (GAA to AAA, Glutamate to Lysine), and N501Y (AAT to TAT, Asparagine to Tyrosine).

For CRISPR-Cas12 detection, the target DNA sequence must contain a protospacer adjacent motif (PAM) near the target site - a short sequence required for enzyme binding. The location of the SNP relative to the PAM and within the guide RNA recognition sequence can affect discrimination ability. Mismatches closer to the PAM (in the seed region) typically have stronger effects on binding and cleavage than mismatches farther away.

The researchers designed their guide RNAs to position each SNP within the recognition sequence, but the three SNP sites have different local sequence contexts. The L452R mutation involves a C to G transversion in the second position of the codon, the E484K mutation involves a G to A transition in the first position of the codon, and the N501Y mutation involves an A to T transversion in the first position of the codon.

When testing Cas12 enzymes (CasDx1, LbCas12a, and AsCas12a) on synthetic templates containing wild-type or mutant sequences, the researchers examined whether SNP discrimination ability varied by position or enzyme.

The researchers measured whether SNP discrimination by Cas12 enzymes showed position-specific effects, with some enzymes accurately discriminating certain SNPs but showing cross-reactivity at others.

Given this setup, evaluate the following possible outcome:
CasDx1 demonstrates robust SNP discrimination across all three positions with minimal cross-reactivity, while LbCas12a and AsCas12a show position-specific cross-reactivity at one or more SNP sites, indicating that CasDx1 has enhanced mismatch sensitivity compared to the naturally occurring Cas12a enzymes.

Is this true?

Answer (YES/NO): YES